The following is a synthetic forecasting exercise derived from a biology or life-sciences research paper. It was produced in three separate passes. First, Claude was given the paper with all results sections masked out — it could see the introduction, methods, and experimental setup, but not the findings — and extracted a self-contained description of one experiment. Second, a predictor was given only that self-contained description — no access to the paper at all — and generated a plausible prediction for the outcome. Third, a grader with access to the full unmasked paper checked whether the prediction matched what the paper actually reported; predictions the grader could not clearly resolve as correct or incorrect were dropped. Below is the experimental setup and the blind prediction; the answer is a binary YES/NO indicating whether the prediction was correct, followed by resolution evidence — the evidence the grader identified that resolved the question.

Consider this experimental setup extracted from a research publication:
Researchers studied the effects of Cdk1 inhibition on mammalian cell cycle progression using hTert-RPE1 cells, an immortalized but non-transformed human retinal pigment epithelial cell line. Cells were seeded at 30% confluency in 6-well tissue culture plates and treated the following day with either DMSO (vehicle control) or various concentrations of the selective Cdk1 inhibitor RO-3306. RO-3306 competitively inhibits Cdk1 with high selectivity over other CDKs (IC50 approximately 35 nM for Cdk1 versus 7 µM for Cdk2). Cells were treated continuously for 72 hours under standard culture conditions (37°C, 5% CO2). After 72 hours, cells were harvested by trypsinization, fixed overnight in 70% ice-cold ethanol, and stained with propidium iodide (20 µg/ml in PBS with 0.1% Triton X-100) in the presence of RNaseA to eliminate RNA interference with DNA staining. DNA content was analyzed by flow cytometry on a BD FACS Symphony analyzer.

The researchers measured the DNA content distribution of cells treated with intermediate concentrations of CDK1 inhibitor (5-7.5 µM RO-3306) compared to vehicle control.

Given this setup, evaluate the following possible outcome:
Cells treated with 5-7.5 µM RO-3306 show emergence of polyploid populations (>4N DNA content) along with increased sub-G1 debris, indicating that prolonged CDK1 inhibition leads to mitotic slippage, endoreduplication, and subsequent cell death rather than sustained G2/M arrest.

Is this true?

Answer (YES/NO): NO